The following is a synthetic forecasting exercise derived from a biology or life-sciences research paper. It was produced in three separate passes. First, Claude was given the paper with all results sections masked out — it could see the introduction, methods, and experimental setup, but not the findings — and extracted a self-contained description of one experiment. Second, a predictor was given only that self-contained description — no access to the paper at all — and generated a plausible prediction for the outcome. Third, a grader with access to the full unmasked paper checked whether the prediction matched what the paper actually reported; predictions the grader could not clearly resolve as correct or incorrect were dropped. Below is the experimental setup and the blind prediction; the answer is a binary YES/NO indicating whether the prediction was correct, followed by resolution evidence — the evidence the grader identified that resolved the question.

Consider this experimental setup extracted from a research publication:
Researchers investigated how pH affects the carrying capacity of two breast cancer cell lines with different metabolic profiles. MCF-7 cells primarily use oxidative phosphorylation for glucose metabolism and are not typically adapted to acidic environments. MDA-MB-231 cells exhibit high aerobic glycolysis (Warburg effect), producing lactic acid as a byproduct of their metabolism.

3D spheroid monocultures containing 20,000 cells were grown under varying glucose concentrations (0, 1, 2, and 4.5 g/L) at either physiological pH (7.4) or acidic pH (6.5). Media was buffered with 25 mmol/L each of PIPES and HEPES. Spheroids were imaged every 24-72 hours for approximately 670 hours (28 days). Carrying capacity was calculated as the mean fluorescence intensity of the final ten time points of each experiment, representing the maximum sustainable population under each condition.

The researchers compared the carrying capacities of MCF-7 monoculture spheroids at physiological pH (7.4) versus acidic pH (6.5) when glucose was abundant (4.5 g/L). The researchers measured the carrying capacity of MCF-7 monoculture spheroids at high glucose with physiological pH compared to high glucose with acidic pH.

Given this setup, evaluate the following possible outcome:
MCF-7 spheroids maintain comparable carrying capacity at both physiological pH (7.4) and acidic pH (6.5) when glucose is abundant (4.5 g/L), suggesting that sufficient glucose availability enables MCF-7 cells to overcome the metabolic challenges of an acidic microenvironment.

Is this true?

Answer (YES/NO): NO